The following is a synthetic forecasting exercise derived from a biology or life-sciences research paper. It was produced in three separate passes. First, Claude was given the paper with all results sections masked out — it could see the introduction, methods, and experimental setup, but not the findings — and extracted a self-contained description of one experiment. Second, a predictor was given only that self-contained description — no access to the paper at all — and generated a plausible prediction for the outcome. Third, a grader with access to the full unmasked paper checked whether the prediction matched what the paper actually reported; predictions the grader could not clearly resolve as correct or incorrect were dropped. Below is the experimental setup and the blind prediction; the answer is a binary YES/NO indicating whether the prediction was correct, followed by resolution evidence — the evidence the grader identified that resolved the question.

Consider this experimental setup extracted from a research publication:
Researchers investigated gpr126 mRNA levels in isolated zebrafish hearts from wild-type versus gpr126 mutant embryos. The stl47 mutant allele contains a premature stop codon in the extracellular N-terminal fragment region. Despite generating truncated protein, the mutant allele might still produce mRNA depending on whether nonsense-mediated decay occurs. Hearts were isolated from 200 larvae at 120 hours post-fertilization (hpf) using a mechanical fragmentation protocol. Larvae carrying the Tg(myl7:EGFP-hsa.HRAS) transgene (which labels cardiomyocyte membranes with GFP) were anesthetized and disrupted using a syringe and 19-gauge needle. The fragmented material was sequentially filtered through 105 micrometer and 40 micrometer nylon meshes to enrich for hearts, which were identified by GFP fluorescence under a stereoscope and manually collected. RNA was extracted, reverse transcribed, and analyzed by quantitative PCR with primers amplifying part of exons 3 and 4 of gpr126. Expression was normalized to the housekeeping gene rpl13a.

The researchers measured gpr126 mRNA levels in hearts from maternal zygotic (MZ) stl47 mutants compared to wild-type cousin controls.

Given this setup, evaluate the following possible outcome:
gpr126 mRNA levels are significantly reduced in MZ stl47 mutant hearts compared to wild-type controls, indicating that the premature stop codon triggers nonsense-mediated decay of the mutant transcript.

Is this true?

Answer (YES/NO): NO